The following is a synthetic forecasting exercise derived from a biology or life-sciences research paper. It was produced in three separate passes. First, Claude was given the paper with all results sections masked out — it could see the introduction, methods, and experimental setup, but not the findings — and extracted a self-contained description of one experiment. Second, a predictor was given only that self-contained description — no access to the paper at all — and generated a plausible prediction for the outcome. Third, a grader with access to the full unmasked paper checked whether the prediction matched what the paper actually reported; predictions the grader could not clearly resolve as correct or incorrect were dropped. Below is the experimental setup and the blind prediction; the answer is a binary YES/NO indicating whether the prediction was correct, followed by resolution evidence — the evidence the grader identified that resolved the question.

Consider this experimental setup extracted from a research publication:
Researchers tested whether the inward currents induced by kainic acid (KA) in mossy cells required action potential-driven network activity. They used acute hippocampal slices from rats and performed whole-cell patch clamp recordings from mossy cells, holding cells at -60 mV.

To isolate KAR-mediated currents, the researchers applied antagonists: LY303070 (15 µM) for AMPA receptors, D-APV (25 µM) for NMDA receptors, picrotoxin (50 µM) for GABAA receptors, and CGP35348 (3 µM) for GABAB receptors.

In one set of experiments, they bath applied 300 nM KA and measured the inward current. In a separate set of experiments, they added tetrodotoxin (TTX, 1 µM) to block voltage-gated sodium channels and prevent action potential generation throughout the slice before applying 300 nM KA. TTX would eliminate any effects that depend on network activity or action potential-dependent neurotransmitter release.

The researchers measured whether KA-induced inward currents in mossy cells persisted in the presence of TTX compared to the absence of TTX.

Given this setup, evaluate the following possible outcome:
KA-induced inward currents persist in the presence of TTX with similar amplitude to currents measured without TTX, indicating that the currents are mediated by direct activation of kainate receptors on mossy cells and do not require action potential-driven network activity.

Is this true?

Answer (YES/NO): YES